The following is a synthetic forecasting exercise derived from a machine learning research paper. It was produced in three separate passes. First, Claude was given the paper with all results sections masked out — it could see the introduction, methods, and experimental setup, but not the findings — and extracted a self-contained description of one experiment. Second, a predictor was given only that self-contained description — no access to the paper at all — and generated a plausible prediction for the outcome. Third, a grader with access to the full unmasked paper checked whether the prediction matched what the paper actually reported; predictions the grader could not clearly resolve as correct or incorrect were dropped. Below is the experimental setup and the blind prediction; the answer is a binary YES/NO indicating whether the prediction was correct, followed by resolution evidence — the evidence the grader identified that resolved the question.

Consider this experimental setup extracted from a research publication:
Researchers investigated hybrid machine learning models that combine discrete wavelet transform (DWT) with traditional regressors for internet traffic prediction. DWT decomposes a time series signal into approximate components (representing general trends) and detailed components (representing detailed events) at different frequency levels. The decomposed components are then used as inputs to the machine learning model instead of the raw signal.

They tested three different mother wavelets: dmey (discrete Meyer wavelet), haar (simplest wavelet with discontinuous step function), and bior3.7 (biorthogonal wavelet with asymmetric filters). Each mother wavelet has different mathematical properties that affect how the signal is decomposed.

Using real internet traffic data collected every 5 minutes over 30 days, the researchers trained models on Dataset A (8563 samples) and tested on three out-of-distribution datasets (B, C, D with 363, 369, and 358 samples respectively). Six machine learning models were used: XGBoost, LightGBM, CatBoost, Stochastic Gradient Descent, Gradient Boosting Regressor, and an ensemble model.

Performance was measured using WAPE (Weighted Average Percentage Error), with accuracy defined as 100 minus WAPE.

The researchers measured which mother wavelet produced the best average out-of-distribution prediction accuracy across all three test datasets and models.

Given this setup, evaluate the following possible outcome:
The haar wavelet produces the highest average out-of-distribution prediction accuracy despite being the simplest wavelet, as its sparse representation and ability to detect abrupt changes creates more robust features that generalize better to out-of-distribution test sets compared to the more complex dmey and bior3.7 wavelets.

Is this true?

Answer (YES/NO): NO